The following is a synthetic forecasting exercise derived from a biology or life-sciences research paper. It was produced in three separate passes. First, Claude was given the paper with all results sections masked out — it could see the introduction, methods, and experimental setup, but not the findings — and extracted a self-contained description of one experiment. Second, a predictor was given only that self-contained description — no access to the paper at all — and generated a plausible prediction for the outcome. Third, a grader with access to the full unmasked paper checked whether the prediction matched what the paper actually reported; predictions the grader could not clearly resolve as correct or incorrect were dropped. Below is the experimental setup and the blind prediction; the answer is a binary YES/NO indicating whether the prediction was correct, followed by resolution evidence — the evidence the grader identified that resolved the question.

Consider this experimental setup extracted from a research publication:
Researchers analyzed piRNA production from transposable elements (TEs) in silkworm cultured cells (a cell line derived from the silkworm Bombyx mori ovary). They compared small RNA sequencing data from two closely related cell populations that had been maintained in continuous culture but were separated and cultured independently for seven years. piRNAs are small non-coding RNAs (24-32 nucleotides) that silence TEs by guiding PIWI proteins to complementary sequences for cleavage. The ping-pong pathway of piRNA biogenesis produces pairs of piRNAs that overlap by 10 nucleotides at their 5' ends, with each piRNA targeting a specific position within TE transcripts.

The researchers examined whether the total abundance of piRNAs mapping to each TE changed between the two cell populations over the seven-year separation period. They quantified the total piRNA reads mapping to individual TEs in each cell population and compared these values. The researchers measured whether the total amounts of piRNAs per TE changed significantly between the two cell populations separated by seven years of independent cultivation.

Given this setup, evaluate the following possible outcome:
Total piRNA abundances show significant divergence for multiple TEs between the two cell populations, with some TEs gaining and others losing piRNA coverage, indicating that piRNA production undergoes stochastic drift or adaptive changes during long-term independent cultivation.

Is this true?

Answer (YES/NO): NO